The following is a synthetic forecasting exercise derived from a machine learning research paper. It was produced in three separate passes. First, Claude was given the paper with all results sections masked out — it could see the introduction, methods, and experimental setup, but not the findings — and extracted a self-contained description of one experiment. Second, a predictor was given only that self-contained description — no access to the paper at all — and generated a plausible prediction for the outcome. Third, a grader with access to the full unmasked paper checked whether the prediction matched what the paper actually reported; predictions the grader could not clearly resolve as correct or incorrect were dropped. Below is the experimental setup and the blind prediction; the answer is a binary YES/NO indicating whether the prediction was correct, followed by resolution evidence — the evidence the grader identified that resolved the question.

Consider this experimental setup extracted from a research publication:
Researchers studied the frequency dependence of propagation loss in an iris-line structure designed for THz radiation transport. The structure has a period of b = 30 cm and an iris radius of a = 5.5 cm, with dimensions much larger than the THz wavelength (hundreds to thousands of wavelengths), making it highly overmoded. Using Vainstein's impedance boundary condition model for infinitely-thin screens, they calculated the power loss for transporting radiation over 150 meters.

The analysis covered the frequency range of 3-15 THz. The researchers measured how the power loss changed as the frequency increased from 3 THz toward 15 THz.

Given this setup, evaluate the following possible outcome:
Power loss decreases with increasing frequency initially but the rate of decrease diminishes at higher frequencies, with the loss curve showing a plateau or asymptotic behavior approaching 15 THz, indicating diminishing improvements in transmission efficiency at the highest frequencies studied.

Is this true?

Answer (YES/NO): NO